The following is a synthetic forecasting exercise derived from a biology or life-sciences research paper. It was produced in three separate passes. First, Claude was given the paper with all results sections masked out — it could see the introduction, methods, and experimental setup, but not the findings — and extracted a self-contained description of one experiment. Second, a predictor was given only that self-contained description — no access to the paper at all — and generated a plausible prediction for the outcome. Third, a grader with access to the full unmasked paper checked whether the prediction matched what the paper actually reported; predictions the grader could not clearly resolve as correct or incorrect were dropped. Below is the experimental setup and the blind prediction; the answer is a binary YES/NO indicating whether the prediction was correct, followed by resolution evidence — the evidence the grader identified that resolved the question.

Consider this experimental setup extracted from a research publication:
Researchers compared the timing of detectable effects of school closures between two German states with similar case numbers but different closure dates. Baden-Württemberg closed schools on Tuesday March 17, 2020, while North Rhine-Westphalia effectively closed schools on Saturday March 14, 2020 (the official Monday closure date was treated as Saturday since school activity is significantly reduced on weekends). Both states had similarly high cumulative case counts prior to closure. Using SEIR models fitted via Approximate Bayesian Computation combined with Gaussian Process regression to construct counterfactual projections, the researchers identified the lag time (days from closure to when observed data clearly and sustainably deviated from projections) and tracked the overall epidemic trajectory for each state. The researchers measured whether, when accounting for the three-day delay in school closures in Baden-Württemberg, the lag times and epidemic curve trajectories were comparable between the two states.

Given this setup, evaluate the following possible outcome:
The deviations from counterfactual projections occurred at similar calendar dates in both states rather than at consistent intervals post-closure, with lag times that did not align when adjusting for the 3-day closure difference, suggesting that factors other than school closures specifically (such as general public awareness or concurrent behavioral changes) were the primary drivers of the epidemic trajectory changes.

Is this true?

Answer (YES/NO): NO